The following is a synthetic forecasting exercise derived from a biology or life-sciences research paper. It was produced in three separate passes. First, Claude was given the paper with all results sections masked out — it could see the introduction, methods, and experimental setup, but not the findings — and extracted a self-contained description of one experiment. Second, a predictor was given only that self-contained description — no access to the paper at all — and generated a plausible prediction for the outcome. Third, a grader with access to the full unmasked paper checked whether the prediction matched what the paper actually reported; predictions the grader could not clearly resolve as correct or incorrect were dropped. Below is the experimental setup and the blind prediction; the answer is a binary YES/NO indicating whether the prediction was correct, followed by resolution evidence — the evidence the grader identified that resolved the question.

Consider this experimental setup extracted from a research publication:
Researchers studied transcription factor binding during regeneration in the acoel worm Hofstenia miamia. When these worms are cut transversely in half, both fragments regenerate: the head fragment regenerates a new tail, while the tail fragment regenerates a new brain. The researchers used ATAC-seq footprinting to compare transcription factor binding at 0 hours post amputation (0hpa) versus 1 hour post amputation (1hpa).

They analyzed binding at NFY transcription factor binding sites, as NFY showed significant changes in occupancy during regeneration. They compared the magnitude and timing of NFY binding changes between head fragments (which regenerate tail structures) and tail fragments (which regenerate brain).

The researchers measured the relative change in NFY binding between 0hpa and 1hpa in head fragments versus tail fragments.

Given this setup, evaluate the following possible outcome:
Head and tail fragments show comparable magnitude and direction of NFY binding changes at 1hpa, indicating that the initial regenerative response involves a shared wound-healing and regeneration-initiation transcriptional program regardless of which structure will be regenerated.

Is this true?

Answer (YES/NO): NO